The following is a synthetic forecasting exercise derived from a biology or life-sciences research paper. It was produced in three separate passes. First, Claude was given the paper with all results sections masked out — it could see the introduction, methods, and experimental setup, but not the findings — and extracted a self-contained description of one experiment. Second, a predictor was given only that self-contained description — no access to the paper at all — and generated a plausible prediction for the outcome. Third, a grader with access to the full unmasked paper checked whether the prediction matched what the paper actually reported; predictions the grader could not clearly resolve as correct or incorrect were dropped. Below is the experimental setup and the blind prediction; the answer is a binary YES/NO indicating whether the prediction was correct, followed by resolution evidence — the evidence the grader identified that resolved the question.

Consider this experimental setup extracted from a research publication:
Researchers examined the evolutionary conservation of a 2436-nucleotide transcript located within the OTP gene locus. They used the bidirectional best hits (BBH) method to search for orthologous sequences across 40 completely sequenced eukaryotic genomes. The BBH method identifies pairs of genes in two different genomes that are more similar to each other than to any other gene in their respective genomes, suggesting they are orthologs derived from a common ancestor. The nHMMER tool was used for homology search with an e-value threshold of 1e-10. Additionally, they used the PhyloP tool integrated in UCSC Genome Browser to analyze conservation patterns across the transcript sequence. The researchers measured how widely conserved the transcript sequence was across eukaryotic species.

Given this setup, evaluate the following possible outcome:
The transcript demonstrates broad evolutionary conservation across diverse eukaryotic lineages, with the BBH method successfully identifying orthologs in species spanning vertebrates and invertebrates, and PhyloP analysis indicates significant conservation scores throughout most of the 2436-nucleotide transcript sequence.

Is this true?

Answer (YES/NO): NO